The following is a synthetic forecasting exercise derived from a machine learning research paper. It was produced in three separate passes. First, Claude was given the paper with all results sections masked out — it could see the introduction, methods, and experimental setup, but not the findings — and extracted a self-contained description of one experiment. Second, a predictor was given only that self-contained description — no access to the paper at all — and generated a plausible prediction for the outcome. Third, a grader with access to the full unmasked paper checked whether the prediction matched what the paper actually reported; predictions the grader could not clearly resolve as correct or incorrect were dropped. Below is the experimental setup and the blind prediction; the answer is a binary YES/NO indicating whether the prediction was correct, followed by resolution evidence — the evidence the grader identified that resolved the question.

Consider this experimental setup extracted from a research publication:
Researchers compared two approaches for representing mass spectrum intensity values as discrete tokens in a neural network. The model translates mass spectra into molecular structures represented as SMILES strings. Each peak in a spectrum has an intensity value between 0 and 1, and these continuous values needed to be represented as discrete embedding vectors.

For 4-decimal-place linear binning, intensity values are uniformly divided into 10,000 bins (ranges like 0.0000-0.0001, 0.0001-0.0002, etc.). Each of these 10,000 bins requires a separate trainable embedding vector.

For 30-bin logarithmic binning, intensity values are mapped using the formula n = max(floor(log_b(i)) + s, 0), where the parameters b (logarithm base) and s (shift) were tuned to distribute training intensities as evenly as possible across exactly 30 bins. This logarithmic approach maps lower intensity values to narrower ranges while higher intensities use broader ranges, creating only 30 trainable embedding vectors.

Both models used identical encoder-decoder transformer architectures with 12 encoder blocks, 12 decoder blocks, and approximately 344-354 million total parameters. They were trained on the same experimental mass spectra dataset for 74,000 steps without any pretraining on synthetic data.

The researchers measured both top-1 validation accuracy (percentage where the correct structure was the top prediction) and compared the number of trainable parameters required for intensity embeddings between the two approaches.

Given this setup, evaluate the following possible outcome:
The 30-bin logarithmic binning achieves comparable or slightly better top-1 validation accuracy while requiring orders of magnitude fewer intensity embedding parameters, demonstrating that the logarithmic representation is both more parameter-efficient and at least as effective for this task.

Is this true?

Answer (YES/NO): YES